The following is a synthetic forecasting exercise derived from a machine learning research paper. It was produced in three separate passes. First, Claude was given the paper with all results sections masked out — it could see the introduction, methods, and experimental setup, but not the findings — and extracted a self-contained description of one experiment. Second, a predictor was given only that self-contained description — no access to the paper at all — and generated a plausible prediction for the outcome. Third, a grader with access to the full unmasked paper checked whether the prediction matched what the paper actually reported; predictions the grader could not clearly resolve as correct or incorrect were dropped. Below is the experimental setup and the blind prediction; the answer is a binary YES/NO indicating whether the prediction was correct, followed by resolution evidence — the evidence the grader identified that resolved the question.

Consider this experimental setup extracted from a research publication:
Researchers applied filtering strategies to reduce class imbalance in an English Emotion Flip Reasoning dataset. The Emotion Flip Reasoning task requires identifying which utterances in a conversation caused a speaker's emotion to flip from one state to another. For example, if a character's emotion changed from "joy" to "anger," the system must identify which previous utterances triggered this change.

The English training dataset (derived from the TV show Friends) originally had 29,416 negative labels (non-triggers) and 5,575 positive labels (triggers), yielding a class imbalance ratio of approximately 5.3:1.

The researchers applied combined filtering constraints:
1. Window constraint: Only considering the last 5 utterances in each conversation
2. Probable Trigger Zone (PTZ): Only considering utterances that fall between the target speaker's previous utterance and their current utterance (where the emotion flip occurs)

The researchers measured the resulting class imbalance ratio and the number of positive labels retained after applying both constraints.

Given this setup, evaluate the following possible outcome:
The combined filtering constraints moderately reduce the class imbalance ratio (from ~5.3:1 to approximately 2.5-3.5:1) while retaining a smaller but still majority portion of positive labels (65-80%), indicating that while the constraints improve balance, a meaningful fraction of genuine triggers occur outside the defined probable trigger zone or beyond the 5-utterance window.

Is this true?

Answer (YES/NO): NO